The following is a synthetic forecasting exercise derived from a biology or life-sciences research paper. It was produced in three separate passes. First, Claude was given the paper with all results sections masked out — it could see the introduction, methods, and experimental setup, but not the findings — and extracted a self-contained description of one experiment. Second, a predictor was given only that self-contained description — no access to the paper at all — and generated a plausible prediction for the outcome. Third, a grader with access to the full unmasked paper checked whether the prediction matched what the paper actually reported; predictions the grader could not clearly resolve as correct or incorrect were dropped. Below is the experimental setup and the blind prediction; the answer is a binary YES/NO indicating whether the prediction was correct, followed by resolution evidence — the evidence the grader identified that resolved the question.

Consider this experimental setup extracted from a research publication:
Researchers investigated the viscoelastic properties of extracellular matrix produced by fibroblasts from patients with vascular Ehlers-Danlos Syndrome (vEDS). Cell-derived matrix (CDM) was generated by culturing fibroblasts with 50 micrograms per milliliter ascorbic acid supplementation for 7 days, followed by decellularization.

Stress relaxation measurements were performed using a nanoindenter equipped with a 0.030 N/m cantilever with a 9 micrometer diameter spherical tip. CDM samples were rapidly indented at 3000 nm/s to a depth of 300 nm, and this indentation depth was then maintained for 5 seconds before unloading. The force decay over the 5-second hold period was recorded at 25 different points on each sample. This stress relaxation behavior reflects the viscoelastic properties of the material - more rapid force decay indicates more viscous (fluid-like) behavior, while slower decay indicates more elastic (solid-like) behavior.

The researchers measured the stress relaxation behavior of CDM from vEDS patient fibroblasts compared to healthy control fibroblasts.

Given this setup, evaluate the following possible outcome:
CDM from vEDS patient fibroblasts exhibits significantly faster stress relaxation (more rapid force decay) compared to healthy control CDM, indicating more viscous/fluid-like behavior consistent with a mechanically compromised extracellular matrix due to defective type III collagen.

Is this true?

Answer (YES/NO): NO